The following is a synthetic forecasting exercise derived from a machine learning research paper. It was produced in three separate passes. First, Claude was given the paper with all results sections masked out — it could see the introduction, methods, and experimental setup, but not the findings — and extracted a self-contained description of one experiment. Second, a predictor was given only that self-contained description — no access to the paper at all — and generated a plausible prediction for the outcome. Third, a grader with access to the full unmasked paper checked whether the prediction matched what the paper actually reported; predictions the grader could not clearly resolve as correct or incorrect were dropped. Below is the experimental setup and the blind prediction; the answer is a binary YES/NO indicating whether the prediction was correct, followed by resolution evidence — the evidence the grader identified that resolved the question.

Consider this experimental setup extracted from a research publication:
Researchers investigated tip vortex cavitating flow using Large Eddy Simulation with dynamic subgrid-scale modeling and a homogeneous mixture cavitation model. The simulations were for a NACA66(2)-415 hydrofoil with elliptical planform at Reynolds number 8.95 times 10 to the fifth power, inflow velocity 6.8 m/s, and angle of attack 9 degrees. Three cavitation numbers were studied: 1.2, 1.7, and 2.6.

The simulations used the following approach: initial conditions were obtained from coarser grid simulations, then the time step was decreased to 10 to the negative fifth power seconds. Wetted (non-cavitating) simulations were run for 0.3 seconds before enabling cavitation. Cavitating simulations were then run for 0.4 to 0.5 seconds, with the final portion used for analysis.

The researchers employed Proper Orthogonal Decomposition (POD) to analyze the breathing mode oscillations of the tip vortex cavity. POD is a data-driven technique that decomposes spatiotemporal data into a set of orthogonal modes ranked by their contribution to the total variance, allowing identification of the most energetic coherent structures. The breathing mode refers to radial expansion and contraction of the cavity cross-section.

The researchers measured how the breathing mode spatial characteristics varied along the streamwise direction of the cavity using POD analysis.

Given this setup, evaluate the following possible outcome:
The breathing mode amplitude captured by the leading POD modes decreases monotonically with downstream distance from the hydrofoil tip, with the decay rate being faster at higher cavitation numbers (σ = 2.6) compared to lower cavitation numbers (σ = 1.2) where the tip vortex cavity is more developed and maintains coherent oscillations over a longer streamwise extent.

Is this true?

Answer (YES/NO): NO